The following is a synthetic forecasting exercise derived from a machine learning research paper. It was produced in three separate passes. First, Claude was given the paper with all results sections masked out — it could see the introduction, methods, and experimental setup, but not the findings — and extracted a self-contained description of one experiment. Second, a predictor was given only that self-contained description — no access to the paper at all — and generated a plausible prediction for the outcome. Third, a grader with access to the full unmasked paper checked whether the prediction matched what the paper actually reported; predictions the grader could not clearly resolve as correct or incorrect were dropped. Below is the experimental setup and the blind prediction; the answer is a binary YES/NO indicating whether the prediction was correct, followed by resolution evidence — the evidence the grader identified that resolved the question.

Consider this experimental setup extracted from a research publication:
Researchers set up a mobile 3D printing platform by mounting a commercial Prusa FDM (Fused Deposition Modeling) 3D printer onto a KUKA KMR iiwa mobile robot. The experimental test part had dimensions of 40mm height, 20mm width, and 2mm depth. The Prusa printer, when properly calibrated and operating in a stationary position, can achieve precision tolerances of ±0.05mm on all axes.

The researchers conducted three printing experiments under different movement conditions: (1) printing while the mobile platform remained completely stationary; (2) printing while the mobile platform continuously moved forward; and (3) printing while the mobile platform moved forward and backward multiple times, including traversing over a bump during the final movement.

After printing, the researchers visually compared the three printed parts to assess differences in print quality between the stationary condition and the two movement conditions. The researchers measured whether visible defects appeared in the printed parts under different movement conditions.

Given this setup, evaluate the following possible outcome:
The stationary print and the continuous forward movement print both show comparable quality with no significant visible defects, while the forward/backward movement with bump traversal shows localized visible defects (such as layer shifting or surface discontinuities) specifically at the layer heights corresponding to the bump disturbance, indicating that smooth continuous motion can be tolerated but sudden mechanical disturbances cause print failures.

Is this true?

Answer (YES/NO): NO